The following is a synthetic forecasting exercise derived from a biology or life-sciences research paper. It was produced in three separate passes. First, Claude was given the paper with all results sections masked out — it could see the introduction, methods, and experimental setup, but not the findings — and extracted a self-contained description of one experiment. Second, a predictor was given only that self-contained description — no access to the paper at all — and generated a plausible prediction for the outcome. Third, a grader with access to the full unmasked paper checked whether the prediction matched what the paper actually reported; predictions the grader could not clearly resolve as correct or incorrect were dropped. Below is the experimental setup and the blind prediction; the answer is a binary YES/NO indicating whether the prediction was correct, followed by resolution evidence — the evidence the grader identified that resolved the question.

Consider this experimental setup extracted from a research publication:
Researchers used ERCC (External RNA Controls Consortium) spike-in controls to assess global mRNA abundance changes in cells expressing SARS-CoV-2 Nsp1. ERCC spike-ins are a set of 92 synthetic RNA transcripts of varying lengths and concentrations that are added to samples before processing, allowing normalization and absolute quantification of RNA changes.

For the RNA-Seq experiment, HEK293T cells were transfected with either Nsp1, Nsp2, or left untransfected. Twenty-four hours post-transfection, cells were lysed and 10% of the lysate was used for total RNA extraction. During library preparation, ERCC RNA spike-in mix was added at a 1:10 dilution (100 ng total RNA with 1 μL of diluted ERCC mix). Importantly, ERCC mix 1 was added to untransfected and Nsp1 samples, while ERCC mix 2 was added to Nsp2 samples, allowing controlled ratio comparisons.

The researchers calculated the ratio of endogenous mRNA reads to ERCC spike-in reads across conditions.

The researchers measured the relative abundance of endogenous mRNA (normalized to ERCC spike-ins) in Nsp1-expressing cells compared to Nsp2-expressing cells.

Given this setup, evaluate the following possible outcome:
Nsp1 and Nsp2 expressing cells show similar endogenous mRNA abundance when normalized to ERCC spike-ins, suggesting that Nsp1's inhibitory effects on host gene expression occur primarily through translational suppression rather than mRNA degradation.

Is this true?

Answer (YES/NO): NO